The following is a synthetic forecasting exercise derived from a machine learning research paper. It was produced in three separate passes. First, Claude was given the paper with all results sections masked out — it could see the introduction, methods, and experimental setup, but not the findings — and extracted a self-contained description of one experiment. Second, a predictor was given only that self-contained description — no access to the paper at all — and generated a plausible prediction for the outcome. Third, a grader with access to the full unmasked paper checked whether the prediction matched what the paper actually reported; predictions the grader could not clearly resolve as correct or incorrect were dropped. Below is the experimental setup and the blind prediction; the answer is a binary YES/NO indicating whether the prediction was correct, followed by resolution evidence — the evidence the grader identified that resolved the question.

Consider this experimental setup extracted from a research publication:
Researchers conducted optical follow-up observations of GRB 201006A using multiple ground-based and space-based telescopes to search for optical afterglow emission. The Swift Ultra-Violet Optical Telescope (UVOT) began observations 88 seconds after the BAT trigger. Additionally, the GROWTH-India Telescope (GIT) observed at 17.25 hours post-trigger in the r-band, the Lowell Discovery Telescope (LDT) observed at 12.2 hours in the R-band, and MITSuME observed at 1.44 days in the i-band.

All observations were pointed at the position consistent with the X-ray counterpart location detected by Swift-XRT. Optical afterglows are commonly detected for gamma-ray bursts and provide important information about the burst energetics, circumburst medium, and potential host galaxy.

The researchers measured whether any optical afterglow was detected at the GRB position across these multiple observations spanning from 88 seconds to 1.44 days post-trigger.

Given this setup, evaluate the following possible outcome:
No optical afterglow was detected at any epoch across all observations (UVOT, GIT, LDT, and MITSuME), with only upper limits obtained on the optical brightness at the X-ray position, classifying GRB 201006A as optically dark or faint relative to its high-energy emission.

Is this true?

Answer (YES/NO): YES